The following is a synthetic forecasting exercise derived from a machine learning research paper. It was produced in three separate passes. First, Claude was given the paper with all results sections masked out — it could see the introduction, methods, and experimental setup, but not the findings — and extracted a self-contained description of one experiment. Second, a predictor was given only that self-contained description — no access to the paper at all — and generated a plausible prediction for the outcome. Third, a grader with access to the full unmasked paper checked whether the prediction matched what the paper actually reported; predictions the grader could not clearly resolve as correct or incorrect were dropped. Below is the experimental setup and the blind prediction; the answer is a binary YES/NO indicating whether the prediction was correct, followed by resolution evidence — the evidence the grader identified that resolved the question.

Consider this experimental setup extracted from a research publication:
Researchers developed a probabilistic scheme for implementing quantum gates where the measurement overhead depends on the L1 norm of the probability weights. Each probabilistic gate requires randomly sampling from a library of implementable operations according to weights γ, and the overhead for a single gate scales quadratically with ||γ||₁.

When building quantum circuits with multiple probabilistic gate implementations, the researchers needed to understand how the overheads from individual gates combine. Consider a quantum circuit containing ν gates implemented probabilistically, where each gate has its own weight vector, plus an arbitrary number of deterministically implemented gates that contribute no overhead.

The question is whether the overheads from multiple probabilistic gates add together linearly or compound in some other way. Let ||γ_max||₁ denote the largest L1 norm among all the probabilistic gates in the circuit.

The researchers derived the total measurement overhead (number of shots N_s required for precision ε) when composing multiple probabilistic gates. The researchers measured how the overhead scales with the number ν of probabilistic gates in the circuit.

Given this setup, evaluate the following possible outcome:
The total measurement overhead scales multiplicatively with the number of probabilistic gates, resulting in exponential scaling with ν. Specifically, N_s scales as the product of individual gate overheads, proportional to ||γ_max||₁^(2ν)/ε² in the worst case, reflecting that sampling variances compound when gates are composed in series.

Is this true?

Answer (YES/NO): YES